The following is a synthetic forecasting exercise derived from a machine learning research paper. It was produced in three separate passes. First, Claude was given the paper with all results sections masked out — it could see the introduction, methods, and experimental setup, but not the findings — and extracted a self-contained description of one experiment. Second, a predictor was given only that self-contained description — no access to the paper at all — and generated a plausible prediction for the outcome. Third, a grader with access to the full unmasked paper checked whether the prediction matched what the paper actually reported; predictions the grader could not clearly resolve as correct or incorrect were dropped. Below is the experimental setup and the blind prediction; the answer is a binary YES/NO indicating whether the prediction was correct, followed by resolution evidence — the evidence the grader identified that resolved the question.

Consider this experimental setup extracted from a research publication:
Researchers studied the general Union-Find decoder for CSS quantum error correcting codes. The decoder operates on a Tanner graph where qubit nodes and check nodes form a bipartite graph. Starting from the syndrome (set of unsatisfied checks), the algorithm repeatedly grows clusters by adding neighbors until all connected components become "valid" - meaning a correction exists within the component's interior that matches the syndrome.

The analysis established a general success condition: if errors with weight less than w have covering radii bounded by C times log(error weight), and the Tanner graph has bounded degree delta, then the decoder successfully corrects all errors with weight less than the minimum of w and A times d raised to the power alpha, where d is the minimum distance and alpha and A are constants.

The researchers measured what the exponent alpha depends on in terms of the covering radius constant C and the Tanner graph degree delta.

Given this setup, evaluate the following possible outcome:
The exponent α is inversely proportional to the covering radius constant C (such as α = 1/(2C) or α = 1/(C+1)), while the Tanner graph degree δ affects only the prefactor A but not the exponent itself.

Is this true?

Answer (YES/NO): NO